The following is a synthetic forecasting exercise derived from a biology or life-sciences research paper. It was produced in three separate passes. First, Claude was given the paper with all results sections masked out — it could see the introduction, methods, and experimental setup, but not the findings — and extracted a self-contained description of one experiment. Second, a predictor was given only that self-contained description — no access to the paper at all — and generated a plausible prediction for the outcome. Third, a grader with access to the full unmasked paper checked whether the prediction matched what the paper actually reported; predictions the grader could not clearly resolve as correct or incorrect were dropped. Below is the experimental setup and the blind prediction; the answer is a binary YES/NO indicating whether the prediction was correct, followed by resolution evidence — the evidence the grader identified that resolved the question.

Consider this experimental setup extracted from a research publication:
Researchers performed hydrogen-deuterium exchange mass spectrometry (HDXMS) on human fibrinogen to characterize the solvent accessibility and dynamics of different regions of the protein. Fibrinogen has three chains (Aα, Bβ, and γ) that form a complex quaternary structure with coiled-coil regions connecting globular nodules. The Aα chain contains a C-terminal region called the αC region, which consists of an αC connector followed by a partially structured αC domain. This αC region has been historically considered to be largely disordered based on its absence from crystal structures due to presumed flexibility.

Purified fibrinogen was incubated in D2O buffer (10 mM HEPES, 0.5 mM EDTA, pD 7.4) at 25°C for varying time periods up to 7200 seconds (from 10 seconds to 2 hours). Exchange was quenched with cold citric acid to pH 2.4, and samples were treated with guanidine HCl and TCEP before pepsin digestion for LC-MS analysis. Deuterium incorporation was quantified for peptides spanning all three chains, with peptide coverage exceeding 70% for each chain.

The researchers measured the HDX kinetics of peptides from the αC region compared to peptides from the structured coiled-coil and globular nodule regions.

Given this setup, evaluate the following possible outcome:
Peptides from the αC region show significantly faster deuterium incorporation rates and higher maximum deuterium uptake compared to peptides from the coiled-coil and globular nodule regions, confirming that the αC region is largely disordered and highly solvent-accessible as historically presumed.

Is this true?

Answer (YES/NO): YES